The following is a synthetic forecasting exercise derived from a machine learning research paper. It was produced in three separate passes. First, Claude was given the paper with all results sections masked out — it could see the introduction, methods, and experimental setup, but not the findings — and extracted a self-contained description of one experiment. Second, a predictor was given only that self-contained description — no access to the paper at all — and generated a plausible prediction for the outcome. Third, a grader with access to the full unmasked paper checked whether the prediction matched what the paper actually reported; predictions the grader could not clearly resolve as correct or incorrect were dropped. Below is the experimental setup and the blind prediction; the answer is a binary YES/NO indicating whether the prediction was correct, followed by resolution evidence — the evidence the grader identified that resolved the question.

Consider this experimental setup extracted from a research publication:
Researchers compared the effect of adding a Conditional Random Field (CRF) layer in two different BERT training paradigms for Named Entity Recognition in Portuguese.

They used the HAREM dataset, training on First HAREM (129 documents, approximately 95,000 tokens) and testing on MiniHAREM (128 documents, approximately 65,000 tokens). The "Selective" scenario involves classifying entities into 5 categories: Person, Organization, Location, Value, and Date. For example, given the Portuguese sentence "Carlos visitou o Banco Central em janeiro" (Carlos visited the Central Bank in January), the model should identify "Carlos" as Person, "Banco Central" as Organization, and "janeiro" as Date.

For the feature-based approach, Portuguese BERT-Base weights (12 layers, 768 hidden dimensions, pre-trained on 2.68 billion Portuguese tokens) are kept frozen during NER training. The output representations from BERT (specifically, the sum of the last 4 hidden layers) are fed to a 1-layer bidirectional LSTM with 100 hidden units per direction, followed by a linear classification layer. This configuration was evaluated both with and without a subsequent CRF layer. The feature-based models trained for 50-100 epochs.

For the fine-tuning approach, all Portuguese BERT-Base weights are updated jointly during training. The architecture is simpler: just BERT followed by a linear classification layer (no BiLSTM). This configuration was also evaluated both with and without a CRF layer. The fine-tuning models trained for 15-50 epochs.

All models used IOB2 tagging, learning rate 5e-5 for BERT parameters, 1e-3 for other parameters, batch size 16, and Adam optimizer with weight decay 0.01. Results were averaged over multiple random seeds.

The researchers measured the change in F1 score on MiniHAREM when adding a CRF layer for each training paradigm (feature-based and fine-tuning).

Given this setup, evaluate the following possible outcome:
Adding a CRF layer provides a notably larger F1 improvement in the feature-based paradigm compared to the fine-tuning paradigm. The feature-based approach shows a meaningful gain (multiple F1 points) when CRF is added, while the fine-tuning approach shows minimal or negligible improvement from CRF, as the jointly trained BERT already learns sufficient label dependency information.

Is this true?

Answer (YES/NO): NO